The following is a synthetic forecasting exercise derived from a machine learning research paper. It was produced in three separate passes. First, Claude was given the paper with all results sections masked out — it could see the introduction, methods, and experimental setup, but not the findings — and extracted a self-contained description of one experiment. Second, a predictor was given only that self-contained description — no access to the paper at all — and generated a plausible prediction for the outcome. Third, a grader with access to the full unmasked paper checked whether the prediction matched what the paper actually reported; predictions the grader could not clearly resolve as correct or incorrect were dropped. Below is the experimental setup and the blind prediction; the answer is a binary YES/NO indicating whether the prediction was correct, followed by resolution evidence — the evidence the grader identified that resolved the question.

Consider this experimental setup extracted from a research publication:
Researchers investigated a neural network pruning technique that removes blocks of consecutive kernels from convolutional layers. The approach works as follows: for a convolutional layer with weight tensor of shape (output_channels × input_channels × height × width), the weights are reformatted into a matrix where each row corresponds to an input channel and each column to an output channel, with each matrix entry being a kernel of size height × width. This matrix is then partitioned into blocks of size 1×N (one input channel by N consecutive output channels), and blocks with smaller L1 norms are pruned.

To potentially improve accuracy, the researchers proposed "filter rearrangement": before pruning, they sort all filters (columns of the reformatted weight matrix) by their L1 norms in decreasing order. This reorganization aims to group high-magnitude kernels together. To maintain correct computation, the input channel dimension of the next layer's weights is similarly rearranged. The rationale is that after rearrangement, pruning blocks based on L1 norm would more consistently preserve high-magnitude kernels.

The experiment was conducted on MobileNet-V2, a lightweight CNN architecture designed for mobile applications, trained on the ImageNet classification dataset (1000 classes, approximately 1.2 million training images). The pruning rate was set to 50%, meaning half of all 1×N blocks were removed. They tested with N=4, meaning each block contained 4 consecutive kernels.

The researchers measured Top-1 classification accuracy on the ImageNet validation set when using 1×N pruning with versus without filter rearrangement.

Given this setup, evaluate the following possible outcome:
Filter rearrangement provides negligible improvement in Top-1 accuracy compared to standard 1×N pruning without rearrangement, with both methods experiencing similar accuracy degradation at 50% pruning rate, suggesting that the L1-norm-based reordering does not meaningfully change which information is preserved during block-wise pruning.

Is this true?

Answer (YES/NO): NO